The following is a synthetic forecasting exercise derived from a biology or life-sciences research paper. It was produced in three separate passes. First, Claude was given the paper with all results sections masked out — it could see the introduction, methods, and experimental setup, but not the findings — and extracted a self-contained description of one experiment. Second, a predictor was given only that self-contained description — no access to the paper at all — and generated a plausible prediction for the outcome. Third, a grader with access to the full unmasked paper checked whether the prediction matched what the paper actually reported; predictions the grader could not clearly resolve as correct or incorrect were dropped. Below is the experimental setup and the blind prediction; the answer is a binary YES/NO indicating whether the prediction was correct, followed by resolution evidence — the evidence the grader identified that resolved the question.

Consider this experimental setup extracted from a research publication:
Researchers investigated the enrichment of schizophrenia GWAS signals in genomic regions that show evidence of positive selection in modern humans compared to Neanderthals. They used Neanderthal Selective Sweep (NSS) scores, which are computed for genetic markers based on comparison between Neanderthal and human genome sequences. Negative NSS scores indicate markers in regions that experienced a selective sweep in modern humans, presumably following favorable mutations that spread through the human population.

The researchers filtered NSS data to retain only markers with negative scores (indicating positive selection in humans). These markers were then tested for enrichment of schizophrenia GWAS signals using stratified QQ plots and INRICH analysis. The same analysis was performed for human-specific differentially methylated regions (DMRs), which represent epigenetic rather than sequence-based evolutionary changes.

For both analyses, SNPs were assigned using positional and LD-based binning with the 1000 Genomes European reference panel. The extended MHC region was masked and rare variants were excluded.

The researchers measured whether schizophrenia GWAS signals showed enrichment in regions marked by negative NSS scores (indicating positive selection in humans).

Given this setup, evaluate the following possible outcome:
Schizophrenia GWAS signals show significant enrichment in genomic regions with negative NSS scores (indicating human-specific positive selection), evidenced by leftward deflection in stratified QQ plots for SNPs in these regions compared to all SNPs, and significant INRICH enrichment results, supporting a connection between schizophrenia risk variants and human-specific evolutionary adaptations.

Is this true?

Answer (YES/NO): YES